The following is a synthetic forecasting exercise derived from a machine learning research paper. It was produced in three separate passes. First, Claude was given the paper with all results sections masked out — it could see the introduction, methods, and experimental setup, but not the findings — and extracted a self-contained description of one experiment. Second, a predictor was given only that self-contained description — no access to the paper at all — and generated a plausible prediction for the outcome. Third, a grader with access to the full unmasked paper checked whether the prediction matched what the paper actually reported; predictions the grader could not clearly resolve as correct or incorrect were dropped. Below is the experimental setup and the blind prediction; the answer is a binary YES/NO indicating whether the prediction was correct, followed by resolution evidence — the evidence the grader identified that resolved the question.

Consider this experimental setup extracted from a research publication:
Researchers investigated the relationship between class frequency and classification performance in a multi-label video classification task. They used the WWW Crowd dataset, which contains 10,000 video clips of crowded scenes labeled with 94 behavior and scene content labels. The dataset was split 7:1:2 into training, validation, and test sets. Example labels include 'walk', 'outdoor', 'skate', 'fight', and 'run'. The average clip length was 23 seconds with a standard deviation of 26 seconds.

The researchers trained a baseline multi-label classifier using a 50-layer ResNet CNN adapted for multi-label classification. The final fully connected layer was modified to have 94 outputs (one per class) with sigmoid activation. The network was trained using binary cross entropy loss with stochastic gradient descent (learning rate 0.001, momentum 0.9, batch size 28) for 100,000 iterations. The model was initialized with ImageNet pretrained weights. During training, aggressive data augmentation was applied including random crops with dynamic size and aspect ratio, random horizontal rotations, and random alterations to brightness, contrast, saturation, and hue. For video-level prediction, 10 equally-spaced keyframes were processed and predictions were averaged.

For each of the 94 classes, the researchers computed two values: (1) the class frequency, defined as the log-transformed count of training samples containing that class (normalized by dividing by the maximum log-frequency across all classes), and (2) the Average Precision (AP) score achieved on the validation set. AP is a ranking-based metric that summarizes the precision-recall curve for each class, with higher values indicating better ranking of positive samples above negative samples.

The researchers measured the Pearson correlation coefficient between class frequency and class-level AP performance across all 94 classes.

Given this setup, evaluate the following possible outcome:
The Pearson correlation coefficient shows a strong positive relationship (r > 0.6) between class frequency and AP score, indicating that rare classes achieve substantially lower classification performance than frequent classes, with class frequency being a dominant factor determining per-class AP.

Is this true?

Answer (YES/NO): NO